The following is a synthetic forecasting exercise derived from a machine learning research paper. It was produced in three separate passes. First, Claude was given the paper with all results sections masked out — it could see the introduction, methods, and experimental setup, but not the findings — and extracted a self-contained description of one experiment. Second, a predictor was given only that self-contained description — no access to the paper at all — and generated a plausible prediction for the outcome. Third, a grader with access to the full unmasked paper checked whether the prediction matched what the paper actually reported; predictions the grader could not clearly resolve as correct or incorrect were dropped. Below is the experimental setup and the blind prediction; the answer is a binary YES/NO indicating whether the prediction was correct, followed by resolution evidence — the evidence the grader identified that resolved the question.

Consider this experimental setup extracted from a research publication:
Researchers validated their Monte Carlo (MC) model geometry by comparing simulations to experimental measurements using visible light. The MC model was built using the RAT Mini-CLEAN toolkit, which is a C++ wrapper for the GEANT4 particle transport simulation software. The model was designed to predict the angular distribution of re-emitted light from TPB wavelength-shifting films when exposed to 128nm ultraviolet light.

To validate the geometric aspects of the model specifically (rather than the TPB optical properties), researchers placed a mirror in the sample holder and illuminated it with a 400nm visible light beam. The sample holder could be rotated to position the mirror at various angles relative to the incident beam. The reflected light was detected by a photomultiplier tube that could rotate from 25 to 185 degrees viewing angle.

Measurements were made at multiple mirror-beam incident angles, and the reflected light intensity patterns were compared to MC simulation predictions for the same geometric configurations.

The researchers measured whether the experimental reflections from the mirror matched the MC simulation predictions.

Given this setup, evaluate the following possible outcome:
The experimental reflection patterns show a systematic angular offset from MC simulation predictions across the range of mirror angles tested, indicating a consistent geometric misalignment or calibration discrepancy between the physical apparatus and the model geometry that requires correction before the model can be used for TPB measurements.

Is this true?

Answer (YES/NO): NO